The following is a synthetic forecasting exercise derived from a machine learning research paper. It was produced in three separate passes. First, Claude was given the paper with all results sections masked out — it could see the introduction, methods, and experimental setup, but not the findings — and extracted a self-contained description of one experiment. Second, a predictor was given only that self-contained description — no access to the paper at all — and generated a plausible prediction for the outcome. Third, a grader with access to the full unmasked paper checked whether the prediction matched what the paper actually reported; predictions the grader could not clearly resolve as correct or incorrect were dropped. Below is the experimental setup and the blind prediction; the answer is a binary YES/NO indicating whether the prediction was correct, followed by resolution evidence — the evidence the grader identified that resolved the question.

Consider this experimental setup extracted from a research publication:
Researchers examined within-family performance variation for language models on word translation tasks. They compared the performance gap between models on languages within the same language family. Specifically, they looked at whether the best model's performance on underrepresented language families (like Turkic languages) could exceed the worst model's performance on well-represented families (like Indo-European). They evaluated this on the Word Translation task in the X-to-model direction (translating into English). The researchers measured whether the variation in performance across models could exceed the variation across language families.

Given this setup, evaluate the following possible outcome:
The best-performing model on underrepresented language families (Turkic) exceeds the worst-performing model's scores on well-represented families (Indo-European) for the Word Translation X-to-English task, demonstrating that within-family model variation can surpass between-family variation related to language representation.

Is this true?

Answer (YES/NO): YES